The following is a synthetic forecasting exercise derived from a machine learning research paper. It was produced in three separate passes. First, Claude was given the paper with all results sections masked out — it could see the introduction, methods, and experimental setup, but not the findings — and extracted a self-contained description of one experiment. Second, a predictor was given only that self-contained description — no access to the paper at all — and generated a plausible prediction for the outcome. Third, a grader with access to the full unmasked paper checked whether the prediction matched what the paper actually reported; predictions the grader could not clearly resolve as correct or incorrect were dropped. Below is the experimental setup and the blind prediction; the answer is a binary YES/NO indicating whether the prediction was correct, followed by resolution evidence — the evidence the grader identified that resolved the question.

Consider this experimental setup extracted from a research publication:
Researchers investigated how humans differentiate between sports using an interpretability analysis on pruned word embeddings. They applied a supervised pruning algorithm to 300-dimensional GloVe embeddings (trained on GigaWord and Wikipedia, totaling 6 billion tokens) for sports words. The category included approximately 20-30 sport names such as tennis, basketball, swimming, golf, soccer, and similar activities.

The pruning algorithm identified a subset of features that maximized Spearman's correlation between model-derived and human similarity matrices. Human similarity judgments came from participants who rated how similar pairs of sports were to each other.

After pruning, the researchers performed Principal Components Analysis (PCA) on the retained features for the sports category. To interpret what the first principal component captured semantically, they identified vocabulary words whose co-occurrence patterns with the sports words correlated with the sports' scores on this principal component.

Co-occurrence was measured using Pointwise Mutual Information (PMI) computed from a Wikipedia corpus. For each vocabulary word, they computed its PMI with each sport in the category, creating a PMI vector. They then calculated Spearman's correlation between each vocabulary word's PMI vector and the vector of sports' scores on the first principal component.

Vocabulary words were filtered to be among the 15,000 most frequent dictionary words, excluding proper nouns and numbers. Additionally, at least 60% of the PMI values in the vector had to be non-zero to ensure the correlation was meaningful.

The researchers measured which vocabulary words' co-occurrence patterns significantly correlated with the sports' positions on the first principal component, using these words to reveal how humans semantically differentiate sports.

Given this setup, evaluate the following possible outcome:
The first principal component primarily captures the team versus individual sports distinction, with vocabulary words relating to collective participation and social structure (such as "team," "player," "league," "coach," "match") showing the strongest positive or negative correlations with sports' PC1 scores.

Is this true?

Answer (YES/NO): NO